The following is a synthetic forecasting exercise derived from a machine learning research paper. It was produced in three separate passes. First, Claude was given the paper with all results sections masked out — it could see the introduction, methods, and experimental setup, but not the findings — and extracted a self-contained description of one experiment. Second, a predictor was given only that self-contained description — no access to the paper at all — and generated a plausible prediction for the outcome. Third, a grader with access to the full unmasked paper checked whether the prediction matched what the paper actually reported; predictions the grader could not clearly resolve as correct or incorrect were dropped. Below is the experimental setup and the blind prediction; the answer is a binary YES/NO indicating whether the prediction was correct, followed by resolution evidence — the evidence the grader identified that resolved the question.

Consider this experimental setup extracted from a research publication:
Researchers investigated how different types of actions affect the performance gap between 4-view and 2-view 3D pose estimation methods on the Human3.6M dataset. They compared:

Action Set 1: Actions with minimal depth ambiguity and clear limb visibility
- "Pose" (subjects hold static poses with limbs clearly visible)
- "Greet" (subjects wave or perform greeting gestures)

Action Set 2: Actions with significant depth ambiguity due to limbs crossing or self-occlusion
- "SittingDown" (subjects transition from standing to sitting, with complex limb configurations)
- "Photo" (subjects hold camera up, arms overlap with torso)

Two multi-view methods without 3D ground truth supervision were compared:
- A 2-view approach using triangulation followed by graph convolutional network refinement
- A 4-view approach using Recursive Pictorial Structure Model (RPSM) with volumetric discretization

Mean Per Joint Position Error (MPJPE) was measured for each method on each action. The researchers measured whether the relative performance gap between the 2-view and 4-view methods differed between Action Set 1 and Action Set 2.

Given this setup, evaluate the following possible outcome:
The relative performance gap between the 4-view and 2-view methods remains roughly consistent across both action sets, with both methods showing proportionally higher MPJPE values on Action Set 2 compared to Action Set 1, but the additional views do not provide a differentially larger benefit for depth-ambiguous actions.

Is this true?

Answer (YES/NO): NO